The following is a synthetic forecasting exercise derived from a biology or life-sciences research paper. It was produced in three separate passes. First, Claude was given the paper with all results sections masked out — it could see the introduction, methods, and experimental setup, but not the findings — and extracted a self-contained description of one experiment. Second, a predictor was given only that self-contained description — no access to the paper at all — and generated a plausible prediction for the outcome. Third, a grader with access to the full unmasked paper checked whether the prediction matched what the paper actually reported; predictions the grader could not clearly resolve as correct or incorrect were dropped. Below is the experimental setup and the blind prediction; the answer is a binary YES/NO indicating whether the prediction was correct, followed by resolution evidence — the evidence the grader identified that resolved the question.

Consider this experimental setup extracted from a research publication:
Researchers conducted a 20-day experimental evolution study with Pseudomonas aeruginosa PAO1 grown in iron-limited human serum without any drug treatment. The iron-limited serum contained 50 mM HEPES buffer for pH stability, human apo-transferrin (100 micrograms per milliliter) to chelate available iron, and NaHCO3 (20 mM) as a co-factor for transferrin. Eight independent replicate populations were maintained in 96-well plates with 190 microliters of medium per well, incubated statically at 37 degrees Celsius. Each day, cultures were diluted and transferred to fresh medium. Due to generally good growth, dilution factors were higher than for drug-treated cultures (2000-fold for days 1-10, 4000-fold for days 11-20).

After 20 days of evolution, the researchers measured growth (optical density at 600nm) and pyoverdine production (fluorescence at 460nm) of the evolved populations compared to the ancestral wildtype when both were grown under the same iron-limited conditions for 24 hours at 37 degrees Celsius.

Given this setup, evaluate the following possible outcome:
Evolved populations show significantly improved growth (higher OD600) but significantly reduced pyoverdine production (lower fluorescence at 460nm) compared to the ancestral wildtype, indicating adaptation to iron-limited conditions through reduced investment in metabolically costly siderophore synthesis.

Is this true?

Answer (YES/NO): NO